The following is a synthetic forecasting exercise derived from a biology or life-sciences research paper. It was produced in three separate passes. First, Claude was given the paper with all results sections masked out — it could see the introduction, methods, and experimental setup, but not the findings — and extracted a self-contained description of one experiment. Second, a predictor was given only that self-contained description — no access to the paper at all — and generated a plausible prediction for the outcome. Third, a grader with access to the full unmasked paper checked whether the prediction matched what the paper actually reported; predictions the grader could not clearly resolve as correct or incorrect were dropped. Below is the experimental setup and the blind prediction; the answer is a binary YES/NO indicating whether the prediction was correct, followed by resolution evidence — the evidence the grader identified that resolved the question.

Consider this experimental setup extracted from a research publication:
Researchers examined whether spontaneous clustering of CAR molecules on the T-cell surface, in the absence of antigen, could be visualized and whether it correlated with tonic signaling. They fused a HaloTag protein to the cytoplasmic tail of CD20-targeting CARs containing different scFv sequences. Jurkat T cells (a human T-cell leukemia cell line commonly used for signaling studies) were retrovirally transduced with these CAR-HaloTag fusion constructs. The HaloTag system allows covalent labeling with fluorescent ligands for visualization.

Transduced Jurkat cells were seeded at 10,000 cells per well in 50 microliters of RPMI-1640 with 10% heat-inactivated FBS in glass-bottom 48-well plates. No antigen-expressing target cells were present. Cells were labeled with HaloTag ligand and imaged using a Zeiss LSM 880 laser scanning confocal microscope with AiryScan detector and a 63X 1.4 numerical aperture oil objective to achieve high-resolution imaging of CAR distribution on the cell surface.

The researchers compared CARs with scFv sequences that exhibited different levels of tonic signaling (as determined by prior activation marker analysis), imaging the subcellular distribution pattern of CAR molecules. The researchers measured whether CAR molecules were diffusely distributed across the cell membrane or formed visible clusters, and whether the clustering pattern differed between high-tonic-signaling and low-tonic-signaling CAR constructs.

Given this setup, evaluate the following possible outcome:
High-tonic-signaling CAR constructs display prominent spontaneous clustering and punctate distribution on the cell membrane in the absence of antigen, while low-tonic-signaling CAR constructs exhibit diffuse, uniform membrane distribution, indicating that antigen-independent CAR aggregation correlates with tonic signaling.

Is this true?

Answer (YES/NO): NO